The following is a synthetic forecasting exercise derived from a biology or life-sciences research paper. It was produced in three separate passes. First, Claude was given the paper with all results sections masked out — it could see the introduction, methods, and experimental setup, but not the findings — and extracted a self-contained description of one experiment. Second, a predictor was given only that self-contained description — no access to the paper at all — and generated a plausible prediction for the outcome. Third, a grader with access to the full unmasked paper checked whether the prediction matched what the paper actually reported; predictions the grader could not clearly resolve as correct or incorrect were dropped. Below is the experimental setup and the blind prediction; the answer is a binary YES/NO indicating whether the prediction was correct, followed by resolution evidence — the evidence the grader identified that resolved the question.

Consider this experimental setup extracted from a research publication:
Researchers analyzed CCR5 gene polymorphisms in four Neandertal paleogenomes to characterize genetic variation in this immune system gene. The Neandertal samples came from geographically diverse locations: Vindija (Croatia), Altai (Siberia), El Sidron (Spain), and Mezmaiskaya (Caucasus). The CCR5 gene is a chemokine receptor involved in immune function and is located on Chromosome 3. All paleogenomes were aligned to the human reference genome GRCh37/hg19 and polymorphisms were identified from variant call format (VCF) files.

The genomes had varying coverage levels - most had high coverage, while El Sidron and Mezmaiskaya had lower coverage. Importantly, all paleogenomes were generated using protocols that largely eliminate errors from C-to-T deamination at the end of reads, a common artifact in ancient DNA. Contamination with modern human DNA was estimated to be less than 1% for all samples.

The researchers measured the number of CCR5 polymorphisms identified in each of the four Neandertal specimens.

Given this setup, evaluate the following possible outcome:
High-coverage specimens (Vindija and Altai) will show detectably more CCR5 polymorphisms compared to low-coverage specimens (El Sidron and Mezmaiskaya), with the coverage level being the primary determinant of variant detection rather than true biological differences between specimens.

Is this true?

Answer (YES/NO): NO